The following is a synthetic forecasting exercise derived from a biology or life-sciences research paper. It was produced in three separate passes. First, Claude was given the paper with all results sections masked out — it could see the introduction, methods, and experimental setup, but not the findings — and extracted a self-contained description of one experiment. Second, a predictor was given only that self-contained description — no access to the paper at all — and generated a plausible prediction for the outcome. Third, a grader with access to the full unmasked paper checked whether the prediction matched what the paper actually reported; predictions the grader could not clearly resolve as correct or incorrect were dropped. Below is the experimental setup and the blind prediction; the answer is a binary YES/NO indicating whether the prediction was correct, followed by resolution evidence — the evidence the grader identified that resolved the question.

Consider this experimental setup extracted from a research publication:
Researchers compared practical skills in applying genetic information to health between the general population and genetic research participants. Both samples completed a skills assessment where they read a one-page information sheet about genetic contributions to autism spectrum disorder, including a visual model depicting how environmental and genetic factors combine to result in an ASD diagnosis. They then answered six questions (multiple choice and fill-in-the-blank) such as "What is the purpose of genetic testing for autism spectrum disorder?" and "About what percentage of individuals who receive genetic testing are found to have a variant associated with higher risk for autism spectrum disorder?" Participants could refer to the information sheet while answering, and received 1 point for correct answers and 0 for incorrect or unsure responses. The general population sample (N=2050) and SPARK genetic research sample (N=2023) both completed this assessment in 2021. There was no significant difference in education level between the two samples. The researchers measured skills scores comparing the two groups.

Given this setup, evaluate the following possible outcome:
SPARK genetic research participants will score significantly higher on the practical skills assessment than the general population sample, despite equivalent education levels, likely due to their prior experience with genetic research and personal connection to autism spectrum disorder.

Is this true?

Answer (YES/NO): YES